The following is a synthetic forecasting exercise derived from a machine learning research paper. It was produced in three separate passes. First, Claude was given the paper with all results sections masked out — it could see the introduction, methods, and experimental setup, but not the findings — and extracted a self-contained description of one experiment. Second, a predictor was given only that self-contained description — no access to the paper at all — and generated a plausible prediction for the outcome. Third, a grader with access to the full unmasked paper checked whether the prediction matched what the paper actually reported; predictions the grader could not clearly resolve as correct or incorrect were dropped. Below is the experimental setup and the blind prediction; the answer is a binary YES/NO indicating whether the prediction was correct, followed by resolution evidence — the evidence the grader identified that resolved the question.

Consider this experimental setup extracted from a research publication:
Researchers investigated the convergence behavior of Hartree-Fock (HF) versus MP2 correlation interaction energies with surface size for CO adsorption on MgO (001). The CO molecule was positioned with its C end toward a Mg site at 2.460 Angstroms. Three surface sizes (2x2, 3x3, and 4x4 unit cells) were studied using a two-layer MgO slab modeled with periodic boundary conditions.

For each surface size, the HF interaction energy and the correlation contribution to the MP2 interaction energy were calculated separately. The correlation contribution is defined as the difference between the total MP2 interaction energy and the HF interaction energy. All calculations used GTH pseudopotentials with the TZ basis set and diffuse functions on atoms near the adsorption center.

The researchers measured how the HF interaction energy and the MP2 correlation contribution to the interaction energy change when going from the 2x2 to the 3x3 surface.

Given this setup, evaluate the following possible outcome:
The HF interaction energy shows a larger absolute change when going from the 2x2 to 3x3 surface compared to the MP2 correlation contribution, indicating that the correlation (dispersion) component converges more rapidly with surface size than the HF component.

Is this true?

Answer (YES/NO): NO